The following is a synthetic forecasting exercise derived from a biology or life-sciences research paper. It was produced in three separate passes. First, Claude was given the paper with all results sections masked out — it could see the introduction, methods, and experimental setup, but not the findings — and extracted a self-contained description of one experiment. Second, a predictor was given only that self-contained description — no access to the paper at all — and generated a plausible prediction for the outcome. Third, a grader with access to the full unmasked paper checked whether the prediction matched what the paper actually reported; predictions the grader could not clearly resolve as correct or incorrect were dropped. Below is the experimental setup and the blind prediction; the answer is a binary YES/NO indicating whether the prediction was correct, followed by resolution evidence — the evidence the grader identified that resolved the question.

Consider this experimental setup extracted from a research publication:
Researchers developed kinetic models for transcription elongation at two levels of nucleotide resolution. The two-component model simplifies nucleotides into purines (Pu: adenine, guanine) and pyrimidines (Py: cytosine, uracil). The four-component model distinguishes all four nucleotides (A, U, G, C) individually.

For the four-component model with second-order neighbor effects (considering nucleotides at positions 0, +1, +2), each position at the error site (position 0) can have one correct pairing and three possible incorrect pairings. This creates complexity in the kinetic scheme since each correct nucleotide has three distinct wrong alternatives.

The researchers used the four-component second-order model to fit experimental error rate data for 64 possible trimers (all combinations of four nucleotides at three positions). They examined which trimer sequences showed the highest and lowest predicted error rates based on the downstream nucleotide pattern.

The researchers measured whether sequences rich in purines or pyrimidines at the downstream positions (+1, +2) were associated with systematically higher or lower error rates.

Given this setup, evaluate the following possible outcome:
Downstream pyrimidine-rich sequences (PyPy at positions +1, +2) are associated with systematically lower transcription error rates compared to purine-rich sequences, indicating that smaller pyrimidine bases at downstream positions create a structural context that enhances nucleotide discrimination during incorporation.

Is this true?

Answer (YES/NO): YES